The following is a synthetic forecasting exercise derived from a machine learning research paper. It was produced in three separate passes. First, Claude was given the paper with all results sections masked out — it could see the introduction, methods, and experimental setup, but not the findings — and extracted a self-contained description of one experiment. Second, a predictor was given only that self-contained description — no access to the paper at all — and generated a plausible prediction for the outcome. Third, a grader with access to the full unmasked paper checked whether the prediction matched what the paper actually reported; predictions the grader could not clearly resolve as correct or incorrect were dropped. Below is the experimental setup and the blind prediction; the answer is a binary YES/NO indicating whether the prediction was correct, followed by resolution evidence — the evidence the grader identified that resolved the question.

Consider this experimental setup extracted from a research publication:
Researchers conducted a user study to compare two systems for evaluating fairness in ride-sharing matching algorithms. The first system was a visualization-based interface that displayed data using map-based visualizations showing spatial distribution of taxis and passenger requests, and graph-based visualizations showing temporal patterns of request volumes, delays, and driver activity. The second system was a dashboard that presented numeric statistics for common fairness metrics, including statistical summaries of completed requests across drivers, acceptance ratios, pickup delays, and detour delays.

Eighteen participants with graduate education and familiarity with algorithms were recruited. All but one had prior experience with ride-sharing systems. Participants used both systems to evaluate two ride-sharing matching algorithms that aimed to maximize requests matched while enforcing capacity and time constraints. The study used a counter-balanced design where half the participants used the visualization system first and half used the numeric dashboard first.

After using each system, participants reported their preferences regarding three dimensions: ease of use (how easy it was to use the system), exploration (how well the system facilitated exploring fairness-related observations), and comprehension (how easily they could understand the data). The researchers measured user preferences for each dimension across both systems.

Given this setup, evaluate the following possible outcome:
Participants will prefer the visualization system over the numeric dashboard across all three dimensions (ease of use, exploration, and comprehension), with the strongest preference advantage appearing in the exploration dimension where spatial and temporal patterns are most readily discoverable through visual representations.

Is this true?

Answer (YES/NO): NO